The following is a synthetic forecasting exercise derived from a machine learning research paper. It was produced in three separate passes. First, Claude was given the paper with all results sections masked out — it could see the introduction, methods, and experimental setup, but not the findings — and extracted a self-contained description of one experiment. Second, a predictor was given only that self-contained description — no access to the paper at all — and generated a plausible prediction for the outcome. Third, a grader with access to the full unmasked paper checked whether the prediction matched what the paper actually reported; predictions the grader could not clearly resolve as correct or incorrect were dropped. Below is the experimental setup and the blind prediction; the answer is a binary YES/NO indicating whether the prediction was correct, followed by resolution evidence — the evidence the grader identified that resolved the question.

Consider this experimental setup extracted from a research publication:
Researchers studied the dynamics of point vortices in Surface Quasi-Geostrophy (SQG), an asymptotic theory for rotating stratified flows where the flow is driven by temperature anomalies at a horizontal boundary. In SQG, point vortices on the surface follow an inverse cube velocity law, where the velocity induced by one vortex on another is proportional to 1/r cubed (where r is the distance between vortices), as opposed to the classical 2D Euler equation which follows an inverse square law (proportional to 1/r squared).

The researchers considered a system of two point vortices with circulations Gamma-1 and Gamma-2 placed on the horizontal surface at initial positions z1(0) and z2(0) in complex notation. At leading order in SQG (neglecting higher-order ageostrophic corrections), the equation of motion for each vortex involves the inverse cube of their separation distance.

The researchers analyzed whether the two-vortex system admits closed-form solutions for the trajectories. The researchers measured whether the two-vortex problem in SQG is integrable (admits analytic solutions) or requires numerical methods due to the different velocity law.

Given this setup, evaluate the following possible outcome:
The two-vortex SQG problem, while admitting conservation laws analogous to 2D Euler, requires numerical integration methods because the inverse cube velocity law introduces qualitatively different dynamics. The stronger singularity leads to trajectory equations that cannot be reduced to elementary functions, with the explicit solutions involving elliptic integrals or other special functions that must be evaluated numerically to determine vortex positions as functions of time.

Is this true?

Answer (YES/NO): NO